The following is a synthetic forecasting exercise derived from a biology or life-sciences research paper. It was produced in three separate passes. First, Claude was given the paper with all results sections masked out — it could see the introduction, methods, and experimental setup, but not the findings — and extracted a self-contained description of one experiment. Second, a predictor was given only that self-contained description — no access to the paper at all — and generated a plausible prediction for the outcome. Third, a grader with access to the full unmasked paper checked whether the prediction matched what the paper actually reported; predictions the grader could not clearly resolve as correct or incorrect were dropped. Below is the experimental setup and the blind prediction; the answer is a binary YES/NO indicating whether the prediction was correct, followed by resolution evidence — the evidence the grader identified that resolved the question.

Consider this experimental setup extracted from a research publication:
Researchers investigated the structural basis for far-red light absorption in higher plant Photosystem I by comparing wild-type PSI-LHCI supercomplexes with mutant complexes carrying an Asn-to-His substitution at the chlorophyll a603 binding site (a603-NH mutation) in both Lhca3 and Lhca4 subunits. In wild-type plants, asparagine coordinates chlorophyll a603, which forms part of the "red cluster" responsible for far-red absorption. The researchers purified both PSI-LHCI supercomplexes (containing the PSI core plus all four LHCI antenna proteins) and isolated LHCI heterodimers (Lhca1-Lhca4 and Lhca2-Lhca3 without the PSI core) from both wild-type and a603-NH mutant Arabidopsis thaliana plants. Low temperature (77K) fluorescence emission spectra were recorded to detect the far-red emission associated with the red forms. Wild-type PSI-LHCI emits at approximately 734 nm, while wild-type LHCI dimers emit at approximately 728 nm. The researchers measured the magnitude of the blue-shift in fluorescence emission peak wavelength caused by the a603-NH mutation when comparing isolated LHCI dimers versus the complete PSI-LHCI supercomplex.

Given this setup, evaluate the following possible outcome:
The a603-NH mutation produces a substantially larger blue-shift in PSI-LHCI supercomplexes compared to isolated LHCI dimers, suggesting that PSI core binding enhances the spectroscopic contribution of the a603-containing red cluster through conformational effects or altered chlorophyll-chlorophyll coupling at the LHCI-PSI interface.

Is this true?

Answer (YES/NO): NO